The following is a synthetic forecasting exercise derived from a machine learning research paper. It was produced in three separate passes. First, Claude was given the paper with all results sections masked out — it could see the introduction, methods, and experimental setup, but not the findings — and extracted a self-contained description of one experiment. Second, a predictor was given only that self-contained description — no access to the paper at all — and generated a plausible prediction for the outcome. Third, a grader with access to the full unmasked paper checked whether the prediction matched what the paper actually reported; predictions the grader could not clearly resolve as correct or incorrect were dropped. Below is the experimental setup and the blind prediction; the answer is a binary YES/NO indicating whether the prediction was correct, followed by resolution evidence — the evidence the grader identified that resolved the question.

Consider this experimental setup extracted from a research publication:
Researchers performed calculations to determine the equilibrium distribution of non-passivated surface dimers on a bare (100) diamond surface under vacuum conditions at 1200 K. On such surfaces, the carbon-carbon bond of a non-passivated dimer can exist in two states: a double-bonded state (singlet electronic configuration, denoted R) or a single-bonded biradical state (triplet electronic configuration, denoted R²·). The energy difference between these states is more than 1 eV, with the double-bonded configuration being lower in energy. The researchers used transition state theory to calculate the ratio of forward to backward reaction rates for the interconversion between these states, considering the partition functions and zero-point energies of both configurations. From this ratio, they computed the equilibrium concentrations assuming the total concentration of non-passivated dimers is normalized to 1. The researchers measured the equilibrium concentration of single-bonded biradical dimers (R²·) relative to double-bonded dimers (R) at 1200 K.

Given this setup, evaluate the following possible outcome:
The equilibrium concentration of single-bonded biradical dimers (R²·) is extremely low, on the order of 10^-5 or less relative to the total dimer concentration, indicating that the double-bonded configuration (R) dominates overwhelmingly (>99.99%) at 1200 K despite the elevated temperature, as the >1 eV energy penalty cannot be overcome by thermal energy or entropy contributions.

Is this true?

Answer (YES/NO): YES